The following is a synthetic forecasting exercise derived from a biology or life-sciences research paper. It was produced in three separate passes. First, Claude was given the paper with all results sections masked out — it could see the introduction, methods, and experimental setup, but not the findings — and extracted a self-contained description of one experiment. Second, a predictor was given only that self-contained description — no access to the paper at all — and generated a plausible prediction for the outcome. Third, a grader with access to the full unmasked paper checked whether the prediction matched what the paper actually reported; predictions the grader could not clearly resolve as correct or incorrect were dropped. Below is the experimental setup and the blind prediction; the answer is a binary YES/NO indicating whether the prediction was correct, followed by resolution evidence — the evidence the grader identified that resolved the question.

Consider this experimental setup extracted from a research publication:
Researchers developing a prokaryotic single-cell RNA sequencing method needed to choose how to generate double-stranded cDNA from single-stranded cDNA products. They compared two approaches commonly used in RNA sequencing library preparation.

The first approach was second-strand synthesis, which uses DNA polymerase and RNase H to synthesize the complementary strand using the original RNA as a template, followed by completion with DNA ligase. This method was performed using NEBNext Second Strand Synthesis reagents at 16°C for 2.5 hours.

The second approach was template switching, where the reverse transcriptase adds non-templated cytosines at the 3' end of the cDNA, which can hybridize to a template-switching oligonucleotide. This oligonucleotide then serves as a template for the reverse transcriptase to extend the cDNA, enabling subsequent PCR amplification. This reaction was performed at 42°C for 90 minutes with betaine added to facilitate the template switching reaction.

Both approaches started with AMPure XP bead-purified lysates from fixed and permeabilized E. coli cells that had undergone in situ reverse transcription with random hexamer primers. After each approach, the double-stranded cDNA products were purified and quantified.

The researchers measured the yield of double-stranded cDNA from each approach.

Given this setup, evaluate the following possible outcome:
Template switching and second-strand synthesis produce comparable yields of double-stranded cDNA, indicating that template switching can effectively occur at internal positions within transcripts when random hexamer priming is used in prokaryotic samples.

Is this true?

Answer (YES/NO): NO